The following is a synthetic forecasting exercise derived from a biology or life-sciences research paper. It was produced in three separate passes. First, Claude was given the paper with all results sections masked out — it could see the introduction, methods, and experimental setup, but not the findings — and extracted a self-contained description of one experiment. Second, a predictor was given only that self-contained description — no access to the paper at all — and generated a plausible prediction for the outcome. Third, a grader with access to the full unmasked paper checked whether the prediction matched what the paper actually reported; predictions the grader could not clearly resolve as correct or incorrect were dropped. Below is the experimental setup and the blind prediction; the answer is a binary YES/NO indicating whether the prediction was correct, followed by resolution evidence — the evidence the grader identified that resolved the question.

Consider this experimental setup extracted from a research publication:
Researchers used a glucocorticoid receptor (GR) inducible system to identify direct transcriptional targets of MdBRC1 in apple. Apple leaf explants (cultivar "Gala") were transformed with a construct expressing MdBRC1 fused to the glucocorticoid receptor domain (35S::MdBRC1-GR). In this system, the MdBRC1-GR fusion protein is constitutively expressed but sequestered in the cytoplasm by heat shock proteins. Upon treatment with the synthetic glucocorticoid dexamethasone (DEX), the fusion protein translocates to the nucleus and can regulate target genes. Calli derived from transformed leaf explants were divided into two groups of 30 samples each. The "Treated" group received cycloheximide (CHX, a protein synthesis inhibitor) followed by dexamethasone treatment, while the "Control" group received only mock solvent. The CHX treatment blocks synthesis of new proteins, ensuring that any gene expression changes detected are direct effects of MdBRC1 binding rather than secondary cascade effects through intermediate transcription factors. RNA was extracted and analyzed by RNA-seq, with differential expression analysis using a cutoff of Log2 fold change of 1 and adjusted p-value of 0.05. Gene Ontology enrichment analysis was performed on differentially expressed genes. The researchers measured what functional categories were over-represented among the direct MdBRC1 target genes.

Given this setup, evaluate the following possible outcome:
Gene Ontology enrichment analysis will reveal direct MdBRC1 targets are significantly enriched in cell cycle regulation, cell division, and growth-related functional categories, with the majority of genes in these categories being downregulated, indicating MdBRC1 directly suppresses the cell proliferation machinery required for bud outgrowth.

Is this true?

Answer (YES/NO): NO